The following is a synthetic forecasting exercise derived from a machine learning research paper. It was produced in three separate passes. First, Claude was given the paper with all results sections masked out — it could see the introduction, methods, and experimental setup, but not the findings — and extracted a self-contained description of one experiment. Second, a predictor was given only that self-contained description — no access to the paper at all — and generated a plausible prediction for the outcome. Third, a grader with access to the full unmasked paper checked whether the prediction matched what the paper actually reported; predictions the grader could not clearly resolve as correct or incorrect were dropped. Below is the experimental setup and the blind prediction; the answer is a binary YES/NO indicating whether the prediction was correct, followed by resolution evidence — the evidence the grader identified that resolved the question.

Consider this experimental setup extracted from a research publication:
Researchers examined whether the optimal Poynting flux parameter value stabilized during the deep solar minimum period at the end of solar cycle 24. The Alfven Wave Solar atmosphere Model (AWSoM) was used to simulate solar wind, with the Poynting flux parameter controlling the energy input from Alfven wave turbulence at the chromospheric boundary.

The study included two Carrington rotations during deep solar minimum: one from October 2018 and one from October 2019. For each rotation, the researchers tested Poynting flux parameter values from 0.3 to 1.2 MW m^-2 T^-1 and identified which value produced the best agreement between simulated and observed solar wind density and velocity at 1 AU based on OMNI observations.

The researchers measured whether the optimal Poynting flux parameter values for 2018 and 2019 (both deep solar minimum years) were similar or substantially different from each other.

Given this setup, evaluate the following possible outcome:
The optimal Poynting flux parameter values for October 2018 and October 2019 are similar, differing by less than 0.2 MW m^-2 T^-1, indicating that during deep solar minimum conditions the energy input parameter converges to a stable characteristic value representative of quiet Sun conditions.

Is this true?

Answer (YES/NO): YES